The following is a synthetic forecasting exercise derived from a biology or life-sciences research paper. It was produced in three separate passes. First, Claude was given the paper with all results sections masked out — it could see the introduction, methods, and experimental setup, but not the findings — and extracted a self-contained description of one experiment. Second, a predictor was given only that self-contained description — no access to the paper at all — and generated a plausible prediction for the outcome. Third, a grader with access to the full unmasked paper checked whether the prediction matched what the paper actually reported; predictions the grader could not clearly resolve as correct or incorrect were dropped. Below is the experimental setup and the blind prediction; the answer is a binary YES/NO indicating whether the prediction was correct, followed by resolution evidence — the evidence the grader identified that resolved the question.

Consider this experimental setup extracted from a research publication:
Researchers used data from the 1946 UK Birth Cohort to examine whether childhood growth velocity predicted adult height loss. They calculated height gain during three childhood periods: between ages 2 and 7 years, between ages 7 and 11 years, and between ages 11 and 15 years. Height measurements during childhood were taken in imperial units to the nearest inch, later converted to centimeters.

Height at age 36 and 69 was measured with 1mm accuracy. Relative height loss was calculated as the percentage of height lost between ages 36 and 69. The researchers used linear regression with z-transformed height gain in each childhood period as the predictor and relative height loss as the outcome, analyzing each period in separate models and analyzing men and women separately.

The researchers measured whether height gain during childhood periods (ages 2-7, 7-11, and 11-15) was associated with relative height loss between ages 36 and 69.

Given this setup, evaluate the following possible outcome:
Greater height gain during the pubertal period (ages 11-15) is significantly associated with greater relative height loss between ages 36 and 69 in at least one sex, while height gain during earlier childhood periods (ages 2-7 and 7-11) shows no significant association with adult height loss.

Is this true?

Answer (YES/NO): NO